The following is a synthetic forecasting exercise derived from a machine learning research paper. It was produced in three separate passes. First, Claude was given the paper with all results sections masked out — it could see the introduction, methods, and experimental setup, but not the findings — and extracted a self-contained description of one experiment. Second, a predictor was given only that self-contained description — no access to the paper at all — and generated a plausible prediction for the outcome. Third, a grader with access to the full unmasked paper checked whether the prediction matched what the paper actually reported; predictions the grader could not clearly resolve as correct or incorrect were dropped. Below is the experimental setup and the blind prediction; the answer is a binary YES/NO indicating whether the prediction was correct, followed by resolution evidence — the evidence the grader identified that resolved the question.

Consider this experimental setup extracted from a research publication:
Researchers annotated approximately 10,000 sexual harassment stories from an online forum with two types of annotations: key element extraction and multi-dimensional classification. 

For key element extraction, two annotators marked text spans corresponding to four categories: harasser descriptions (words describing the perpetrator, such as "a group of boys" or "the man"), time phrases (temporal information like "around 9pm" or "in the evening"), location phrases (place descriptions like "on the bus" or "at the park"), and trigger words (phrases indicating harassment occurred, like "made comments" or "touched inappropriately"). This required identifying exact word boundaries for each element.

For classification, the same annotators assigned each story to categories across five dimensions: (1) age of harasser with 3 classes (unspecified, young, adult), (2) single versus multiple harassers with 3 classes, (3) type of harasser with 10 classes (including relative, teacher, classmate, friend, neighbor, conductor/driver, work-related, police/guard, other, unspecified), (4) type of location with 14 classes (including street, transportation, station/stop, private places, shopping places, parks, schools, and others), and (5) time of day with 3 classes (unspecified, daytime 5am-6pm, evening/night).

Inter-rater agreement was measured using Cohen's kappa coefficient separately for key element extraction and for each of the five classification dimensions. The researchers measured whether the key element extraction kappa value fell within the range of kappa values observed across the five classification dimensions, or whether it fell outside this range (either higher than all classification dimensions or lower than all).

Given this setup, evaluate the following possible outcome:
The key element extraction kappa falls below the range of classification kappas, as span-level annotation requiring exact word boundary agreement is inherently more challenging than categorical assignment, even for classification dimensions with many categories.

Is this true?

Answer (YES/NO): NO